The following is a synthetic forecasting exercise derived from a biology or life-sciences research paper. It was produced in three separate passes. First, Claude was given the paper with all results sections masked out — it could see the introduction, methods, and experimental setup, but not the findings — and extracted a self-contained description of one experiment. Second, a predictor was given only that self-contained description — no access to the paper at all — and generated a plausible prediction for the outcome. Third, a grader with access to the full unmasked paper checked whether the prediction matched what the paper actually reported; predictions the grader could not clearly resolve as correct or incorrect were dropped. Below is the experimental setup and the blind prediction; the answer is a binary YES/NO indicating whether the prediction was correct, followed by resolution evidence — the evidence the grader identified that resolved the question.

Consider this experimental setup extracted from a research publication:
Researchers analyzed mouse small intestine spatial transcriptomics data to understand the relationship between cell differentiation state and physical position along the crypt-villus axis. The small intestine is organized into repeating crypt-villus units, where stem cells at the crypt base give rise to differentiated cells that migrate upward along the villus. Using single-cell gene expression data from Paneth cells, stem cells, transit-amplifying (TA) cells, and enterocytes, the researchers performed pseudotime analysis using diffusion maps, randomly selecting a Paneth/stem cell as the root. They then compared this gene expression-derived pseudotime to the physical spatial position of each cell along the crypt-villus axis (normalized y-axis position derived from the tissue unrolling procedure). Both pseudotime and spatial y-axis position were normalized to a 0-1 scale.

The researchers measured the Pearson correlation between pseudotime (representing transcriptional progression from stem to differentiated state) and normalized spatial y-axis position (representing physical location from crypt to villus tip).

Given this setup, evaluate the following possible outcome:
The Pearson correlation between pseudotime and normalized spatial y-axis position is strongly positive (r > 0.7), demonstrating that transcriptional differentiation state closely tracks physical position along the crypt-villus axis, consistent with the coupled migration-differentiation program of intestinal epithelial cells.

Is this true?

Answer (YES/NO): YES